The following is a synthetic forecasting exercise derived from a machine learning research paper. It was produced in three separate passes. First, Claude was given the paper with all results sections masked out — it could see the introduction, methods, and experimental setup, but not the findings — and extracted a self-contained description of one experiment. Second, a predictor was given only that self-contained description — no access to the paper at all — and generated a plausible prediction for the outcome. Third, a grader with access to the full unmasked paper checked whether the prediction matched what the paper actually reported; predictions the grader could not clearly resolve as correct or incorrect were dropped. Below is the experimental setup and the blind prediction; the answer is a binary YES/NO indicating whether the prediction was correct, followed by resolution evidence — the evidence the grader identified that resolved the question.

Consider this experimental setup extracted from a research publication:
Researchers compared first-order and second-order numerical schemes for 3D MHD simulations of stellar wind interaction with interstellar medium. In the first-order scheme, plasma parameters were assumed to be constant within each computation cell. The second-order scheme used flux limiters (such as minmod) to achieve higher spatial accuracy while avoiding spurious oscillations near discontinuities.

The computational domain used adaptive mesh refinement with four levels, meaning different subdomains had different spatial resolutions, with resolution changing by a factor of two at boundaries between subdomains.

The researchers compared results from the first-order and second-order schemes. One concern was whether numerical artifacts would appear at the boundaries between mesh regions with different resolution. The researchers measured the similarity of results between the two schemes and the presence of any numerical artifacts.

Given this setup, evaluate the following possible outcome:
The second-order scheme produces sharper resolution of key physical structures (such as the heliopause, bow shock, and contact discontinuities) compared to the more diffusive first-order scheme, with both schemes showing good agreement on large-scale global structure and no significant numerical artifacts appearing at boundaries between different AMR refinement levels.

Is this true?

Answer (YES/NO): NO